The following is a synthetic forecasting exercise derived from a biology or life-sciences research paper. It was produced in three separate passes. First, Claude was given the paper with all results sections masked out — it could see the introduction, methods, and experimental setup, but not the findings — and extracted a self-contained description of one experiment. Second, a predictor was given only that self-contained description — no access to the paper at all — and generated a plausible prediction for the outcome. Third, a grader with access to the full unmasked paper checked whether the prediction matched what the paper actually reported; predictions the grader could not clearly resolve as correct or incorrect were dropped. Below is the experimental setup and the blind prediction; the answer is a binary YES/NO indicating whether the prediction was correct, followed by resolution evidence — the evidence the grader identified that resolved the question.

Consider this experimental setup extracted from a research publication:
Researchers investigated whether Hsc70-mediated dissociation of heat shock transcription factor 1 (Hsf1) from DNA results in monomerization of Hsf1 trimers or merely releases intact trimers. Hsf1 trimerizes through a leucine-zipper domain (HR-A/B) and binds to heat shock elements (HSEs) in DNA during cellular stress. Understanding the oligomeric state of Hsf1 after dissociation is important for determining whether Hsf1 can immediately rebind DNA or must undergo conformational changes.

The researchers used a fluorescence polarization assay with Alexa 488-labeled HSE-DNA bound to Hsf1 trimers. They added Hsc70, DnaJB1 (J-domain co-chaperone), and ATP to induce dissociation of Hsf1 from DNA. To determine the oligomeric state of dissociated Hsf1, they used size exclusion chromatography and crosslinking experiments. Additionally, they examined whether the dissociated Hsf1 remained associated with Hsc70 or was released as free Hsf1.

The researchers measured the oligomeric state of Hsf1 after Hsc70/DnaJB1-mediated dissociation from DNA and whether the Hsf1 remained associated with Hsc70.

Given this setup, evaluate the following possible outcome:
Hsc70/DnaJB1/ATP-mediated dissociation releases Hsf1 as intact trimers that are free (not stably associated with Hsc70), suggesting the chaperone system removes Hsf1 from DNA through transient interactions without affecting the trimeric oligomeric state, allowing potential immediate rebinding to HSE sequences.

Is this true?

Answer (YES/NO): NO